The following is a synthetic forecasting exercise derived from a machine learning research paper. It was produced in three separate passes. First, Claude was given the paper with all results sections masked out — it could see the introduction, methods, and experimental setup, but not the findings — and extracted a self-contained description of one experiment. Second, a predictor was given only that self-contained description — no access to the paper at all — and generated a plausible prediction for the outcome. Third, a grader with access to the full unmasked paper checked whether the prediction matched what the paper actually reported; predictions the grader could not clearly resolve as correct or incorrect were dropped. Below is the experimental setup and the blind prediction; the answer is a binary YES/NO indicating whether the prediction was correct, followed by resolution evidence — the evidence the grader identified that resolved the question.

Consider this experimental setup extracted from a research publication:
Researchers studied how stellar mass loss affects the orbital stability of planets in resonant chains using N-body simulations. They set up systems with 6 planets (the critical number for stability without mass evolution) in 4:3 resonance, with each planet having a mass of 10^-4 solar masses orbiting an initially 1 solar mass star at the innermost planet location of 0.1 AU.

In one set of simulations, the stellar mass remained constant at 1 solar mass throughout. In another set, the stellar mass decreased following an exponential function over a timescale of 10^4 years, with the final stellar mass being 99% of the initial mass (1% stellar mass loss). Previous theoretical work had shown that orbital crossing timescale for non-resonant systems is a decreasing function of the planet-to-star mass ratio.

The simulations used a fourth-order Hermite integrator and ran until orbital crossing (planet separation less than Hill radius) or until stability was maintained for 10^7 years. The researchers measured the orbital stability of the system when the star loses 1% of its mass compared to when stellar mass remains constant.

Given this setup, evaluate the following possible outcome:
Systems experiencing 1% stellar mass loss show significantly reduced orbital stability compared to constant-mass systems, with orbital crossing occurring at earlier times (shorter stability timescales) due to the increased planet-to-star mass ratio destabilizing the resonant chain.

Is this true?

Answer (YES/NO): YES